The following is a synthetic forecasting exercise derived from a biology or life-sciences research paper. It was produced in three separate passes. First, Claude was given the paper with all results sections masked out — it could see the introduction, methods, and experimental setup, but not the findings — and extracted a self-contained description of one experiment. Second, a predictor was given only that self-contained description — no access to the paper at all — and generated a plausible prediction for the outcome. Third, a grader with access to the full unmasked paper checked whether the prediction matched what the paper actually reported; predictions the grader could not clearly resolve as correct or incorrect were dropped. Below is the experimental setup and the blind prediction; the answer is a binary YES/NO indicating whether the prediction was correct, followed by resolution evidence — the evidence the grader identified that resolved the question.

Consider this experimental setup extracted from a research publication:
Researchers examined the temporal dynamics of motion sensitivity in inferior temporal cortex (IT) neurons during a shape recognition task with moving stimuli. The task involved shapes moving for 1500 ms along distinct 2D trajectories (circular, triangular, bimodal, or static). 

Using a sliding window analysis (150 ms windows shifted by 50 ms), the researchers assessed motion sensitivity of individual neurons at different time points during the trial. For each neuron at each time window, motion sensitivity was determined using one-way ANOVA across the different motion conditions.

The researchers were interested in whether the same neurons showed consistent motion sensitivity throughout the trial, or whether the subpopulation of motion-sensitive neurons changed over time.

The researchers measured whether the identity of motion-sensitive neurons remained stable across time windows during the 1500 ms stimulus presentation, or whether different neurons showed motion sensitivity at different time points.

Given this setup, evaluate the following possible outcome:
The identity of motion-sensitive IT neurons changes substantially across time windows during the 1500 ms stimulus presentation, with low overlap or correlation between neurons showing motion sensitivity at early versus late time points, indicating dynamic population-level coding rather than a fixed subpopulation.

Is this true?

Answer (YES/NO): YES